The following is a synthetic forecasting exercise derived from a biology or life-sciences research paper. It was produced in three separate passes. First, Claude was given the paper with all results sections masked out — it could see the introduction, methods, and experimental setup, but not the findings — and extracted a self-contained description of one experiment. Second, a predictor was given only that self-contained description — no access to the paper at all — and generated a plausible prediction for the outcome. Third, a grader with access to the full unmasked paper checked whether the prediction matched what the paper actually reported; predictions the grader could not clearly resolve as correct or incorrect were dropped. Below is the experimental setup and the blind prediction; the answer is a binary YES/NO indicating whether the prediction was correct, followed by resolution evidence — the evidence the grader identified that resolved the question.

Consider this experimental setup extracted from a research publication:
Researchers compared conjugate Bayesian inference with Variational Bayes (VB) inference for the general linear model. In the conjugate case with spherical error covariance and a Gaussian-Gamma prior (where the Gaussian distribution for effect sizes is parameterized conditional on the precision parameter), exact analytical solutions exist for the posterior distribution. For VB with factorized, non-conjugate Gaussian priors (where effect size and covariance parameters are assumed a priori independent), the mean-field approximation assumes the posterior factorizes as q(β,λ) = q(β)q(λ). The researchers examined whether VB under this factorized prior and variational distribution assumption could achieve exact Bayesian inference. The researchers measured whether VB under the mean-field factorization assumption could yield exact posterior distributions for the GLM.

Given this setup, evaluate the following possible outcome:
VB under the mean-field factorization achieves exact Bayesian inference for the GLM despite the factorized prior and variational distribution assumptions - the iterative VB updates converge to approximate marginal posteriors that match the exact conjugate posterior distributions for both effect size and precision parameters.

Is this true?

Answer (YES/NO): NO